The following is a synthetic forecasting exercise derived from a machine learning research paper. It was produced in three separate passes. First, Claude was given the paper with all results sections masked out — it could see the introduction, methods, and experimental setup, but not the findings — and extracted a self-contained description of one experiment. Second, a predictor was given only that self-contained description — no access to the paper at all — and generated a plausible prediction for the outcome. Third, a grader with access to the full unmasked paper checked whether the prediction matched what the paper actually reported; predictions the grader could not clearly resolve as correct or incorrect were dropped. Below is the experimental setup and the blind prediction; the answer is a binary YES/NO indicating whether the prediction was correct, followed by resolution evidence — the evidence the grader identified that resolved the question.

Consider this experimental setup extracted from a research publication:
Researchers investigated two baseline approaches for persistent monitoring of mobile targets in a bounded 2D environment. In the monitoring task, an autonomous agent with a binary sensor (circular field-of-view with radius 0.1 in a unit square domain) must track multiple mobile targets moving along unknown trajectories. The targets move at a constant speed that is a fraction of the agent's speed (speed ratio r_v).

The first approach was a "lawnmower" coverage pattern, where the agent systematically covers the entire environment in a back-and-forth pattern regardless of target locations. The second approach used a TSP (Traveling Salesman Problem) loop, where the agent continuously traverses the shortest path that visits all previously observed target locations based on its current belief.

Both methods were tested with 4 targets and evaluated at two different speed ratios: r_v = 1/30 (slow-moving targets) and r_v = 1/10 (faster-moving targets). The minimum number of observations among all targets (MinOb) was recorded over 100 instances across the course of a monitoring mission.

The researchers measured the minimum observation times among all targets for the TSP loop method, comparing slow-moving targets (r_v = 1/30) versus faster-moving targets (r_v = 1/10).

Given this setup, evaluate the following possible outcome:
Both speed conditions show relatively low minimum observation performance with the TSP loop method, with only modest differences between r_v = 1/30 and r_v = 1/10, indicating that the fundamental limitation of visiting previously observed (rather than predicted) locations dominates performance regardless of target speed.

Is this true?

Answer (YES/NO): NO